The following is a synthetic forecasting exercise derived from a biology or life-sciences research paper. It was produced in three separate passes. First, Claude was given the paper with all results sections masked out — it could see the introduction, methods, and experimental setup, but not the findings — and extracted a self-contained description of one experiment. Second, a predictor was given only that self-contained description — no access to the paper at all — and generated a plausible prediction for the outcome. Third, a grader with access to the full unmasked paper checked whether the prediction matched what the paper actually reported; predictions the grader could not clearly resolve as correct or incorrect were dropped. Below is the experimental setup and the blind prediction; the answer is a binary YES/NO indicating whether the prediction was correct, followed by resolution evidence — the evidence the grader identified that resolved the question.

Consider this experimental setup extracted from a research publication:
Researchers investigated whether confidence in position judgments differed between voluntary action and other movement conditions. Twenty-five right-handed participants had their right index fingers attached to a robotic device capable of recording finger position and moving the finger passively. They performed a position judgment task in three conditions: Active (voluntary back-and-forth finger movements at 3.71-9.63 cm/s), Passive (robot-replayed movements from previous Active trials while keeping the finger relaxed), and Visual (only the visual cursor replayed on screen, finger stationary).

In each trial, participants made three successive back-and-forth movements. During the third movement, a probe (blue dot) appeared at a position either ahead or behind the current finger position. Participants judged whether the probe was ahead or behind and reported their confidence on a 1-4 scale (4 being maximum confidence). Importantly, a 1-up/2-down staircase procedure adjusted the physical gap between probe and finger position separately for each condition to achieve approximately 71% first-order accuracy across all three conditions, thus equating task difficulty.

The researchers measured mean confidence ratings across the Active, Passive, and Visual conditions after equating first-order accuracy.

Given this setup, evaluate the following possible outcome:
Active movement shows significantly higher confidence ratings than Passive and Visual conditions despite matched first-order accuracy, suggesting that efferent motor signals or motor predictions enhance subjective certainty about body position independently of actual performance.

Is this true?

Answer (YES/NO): NO